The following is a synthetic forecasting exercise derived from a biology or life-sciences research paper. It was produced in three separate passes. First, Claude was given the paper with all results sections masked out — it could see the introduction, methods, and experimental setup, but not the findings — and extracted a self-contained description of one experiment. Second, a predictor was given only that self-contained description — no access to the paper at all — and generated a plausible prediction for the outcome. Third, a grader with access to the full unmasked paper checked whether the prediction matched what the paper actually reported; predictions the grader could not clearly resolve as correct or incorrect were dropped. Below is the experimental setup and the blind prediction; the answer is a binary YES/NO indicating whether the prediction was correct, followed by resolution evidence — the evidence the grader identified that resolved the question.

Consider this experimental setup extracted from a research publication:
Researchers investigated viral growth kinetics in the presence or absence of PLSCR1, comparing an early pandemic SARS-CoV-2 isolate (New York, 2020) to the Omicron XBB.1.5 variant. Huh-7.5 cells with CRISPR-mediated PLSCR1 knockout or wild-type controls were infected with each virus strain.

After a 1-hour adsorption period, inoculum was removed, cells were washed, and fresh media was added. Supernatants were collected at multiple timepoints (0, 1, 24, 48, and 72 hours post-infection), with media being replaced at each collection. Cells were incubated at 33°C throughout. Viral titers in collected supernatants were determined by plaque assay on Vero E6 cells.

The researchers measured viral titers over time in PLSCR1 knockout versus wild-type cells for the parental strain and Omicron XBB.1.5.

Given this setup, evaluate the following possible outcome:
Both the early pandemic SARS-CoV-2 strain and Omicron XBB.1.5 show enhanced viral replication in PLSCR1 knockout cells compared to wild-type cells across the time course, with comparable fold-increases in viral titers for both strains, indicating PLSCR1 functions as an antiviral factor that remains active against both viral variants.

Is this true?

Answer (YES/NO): NO